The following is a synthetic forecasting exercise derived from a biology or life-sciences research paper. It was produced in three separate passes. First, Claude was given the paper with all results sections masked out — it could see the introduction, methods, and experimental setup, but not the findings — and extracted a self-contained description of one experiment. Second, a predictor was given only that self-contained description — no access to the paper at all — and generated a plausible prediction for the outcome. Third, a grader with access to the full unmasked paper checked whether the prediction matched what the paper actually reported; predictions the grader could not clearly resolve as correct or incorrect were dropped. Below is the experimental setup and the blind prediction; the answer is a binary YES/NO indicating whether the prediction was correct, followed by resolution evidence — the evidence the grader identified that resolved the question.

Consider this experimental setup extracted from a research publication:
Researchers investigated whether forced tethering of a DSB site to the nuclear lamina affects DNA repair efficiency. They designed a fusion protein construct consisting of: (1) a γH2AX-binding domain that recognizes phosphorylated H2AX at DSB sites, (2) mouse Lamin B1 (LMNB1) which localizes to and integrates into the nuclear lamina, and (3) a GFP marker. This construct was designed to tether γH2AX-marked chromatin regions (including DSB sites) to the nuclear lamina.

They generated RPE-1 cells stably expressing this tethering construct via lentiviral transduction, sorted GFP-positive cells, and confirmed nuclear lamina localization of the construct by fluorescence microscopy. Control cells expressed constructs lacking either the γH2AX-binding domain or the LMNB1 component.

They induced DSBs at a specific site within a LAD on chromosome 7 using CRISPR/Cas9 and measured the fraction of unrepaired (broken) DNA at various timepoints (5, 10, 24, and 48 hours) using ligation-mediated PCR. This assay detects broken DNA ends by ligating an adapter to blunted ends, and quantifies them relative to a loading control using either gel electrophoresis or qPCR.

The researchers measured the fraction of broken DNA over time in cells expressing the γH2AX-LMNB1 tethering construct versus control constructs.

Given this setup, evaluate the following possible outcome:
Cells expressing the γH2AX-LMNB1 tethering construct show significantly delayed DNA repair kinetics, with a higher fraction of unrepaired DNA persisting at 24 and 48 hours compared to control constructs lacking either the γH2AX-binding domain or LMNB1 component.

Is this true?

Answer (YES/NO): YES